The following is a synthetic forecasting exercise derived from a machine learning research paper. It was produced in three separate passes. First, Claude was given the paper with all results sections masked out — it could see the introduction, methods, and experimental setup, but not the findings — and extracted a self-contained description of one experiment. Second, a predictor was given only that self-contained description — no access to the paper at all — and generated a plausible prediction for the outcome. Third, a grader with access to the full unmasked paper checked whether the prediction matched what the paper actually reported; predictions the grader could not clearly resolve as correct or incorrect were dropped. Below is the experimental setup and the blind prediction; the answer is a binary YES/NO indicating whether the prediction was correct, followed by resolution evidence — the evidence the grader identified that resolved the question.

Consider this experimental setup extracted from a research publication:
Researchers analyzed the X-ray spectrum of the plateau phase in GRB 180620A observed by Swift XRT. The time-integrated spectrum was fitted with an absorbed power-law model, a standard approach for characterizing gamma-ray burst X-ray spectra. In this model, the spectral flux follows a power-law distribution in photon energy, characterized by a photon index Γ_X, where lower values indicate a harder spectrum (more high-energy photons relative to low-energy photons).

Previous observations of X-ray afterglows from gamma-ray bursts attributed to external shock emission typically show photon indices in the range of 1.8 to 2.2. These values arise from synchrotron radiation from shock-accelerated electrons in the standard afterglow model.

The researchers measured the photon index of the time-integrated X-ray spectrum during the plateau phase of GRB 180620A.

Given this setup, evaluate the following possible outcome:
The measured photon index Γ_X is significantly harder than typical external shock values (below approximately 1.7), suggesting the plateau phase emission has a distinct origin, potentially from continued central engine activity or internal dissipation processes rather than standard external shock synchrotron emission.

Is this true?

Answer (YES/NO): YES